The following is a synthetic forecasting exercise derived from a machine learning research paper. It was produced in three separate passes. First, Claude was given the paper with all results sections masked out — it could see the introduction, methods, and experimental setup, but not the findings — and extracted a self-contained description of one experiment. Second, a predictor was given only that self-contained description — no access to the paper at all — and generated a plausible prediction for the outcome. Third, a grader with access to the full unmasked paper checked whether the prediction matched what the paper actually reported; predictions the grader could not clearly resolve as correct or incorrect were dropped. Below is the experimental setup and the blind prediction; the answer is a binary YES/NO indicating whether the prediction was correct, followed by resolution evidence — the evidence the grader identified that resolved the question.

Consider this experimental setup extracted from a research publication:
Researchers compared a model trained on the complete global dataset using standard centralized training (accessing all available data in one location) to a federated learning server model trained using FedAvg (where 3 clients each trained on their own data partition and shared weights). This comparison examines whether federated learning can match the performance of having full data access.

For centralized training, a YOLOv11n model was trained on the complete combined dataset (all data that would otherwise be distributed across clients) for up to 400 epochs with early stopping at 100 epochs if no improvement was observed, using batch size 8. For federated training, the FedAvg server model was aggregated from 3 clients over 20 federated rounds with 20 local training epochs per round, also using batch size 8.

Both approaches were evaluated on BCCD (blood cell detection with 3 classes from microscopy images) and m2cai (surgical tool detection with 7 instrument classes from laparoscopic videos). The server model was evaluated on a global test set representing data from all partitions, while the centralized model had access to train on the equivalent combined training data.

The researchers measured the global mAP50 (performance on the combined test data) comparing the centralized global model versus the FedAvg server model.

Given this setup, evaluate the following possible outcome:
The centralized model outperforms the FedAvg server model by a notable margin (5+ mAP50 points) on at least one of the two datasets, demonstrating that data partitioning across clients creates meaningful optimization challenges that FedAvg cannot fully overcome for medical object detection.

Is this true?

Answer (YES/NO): NO